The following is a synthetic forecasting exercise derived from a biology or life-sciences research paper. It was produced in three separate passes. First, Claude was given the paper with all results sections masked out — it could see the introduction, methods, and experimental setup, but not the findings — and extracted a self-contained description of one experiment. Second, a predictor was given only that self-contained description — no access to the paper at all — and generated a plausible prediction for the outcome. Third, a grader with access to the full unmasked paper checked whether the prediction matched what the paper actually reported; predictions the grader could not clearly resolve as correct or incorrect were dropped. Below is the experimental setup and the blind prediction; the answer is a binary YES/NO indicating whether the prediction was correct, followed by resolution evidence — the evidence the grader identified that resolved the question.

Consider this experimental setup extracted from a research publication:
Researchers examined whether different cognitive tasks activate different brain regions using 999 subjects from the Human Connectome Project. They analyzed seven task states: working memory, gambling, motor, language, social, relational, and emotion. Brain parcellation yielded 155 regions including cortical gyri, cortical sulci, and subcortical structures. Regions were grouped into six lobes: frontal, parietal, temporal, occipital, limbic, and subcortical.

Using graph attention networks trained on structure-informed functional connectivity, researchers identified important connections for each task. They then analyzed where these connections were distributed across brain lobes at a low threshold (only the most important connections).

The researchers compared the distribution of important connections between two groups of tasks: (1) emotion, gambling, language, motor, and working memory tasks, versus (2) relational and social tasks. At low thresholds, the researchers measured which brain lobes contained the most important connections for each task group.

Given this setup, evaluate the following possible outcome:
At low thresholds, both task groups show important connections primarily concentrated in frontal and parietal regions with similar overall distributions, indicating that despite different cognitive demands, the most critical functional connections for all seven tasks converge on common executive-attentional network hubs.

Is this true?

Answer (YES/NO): NO